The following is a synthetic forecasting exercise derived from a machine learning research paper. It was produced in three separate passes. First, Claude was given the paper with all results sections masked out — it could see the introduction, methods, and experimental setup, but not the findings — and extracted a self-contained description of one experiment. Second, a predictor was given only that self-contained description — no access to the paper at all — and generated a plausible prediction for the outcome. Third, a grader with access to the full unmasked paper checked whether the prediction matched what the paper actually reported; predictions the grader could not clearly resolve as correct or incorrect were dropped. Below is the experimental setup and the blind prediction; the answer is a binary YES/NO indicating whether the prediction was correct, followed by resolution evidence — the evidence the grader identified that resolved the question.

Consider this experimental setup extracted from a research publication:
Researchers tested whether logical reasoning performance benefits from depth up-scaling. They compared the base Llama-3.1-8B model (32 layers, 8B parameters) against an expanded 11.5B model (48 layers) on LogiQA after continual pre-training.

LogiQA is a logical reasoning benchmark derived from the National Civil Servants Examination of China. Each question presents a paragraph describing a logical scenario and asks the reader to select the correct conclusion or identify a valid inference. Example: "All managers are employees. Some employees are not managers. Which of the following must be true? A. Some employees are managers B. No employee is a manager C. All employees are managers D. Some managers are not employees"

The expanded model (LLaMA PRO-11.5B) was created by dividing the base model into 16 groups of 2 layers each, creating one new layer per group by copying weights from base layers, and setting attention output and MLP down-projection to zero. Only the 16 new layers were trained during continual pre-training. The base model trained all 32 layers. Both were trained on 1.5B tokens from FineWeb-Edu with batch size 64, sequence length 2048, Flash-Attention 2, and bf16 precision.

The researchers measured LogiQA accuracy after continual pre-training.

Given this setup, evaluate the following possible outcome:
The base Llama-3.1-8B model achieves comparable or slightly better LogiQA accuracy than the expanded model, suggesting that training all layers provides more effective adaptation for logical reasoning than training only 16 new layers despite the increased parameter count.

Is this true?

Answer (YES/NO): NO